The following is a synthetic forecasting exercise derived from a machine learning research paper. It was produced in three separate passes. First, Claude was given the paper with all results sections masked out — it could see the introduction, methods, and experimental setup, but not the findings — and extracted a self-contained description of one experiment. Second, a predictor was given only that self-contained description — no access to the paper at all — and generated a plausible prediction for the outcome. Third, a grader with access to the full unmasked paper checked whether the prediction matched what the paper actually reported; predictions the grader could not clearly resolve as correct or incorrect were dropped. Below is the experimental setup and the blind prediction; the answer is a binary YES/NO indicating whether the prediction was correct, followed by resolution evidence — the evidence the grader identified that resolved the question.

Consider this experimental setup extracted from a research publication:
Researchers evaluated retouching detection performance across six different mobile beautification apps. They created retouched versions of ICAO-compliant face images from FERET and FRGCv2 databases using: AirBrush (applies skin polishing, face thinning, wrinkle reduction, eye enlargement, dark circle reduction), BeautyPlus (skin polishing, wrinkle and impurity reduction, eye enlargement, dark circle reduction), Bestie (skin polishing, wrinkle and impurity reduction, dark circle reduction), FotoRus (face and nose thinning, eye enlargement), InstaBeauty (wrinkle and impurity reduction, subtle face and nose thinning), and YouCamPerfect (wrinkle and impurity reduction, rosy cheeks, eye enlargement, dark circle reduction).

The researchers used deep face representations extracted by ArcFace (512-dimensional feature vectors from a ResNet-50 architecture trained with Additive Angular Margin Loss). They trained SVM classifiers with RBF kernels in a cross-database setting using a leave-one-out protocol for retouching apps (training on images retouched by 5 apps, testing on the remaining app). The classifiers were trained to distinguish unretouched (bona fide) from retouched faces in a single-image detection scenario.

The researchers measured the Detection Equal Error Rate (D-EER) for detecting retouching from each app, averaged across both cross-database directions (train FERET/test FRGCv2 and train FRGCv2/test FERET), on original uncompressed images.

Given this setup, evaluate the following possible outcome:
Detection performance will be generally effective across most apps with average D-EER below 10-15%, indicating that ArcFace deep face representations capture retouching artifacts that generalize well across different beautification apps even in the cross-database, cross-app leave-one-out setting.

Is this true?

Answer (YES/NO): NO